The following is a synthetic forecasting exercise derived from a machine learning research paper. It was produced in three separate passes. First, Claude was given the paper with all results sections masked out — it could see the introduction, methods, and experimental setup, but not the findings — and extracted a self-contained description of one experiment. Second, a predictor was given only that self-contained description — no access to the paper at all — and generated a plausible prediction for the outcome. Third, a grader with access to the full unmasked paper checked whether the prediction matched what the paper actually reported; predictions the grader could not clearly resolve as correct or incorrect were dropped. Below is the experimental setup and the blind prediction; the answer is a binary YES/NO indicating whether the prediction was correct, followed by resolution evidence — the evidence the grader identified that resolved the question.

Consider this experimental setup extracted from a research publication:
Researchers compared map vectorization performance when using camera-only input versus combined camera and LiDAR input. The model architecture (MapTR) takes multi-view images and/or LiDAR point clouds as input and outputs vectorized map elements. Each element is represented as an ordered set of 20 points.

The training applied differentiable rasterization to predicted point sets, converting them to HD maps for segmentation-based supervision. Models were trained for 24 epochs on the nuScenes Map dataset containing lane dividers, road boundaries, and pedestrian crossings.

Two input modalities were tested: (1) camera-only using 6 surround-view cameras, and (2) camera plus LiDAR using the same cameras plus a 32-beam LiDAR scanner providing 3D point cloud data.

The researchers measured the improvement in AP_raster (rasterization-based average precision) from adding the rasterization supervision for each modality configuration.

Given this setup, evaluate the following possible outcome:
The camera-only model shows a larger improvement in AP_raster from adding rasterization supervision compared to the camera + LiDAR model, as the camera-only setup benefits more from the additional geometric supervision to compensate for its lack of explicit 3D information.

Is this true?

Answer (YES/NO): YES